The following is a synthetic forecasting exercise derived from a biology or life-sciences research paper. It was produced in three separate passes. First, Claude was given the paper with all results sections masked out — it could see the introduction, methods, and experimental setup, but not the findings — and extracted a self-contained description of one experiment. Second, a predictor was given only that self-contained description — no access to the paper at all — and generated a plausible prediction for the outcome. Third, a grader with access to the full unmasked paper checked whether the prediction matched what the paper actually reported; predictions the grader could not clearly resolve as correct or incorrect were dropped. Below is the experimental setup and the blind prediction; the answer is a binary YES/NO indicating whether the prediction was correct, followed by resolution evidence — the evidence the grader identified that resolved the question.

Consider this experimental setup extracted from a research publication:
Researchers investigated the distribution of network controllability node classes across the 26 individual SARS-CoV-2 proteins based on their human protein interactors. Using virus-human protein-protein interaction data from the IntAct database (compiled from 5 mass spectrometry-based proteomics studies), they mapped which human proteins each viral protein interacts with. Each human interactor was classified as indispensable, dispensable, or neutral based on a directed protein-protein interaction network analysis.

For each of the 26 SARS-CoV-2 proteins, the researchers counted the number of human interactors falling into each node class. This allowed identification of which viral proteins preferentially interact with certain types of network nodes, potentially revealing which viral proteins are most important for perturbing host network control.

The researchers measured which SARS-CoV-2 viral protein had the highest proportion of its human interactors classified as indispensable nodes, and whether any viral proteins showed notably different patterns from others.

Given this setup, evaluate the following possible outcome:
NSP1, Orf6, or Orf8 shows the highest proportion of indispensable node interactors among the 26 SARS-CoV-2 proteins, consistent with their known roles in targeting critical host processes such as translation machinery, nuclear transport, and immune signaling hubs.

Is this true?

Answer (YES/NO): NO